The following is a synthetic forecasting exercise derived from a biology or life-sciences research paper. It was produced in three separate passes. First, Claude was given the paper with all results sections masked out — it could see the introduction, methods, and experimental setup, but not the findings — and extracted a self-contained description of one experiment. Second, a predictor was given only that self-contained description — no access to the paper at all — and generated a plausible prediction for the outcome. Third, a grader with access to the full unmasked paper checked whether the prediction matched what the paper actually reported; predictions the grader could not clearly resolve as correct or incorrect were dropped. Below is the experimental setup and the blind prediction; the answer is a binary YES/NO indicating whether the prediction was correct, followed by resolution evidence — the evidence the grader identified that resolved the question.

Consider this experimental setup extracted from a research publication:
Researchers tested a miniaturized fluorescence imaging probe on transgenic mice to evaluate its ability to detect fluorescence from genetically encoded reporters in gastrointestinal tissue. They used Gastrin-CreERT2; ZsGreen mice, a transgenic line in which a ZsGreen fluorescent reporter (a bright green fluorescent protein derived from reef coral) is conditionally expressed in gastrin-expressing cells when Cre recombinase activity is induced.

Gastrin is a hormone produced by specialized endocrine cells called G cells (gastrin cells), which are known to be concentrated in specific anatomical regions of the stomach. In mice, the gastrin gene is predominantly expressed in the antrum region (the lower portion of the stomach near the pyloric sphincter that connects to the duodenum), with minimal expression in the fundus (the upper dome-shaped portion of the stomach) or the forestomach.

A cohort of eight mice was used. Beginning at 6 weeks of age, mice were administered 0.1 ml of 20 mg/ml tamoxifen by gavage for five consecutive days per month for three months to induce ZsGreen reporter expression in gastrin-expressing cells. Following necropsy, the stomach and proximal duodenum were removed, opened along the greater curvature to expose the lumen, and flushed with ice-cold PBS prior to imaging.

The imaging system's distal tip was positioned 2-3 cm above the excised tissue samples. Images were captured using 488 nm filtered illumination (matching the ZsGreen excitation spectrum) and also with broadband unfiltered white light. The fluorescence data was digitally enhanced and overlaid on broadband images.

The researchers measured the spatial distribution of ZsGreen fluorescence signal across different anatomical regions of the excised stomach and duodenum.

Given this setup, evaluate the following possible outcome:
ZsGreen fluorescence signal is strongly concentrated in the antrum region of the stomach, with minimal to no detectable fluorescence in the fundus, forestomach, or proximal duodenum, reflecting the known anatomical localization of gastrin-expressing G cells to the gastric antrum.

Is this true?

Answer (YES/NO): YES